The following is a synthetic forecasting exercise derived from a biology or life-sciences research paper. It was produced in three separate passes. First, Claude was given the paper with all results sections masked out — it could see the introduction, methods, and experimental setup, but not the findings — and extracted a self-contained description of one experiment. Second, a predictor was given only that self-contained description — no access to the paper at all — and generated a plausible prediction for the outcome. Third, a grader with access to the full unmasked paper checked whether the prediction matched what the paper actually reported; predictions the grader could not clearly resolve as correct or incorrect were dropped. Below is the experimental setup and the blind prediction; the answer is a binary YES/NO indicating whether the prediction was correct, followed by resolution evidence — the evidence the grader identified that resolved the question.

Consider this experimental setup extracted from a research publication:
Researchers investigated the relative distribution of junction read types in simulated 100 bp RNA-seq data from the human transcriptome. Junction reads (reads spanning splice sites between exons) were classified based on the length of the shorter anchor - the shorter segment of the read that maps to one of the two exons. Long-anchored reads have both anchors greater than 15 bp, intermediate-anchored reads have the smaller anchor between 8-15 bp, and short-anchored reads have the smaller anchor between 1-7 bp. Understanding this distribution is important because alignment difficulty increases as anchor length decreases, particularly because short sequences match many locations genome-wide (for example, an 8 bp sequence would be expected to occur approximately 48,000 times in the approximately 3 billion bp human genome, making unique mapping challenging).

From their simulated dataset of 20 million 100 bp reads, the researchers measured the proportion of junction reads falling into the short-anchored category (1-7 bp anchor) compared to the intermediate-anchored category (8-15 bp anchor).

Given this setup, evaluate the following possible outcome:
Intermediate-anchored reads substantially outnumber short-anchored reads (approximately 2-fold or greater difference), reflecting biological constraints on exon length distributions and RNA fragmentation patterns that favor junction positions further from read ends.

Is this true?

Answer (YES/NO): NO